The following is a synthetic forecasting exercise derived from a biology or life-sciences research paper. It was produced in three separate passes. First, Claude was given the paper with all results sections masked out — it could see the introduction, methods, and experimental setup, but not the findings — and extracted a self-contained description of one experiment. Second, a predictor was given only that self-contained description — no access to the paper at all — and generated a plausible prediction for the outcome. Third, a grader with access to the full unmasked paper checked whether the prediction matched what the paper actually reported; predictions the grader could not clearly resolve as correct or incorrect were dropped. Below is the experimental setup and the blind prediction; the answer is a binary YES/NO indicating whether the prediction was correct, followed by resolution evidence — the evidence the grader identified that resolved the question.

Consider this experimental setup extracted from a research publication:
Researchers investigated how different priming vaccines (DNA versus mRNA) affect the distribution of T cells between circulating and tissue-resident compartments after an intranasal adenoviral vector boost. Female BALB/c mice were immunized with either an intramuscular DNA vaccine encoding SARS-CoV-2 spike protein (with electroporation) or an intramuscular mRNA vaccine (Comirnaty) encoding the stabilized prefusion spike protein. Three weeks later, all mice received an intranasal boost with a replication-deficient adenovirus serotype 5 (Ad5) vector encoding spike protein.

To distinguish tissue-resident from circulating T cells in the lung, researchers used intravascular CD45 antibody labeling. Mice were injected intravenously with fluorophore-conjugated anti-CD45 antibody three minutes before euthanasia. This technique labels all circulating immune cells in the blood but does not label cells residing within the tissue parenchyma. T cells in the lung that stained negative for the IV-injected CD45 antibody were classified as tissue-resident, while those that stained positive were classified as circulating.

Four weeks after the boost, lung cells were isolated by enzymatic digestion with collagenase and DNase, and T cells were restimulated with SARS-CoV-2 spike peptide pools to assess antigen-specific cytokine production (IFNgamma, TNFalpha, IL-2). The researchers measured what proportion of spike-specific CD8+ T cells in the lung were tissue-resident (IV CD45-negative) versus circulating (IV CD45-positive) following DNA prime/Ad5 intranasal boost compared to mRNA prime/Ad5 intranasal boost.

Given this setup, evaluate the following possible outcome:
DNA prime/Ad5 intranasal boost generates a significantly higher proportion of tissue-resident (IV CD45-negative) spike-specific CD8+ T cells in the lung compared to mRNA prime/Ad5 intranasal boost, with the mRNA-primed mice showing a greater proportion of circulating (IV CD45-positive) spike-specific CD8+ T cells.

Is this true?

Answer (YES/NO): YES